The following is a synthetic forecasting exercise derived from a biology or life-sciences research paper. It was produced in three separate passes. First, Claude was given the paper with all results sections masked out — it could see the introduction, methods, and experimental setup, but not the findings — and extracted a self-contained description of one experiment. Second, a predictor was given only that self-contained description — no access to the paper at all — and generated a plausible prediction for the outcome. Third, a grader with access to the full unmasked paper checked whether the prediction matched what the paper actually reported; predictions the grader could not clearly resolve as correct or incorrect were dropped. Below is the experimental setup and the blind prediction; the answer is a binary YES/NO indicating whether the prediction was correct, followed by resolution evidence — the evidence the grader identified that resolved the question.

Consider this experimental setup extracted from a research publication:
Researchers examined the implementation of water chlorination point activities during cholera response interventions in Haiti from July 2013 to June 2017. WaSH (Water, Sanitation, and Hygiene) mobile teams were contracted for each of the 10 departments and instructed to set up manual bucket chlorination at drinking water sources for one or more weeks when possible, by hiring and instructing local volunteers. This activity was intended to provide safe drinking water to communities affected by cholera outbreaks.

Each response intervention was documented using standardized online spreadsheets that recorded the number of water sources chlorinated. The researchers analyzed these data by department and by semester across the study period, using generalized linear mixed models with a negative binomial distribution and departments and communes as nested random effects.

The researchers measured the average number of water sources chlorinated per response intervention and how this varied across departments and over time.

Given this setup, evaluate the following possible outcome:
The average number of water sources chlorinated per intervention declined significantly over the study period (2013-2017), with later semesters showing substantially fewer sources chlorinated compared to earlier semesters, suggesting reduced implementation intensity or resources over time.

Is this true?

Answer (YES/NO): NO